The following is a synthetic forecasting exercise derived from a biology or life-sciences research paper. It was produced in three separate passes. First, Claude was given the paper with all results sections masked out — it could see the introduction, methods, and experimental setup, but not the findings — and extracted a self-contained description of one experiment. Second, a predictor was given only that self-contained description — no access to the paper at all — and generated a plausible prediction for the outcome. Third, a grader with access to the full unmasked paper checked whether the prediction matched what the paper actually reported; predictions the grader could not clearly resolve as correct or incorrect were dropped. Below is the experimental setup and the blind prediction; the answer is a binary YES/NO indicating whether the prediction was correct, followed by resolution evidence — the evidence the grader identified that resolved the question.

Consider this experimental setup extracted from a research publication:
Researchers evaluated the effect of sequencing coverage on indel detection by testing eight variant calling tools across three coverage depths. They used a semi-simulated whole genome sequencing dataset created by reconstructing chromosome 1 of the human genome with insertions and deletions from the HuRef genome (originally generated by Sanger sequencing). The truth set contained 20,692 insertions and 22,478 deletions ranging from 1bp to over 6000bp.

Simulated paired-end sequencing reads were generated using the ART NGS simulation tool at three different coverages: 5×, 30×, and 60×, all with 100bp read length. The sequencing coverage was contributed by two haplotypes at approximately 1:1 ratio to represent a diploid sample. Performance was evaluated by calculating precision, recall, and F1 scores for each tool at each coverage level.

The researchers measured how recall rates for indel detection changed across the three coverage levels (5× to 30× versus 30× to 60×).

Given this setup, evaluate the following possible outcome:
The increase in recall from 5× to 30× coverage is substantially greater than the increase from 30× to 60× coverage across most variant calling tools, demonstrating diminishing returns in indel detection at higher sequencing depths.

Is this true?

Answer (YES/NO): YES